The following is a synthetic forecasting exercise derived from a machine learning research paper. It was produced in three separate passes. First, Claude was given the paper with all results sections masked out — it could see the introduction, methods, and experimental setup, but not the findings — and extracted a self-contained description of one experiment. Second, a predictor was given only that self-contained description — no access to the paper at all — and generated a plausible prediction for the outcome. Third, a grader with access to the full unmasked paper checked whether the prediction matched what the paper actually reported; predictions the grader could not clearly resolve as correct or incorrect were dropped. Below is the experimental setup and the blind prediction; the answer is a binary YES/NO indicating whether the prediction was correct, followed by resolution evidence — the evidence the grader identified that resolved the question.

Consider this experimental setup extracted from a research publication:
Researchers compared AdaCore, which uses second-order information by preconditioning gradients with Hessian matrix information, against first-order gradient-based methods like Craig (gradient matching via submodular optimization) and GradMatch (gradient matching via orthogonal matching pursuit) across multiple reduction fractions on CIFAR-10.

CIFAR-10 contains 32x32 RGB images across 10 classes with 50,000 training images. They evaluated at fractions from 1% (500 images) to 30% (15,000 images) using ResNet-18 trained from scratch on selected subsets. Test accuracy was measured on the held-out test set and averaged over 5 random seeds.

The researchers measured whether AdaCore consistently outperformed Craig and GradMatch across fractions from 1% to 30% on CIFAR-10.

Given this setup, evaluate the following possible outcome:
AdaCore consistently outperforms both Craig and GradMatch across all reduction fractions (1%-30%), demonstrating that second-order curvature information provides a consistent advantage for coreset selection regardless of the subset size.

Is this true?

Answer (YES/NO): YES